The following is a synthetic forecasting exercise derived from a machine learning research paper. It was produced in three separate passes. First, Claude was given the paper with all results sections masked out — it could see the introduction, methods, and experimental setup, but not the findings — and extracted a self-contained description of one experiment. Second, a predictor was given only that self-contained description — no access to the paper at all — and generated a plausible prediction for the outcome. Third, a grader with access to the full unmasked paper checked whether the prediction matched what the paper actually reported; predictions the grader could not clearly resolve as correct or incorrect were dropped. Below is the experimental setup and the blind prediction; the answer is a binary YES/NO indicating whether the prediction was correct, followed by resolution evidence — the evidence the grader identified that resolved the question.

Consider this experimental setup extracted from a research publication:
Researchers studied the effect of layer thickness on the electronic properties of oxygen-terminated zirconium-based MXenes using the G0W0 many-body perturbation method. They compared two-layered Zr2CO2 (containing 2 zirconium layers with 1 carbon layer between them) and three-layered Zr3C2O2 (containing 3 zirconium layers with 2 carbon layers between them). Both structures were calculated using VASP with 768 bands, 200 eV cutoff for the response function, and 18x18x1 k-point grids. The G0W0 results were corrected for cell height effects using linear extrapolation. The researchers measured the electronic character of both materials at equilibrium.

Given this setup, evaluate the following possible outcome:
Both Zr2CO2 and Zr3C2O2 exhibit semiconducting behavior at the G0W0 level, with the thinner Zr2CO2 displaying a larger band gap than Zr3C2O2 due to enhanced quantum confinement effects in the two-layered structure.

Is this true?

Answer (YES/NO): NO